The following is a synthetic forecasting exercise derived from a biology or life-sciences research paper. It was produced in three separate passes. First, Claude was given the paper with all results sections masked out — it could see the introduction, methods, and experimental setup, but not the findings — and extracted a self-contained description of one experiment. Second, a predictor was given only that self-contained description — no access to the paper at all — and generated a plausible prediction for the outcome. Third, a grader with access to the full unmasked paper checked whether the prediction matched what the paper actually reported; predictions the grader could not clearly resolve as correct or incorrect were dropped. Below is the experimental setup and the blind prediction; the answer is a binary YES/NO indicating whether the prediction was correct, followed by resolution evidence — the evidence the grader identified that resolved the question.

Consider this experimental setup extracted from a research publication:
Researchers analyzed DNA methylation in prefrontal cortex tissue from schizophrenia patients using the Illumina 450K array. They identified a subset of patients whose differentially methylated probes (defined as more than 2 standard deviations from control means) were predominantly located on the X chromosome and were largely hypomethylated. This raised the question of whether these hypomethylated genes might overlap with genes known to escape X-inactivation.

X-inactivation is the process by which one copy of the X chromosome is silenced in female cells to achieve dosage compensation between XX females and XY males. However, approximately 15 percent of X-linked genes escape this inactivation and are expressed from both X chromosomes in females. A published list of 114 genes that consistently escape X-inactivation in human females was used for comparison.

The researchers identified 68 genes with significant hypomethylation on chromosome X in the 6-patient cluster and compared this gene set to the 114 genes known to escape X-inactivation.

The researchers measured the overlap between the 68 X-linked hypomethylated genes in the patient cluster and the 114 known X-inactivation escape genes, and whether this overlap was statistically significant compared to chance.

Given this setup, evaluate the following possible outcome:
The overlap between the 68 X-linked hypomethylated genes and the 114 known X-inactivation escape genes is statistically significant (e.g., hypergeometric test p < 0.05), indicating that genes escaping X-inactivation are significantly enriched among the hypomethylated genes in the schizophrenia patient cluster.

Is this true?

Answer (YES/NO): YES